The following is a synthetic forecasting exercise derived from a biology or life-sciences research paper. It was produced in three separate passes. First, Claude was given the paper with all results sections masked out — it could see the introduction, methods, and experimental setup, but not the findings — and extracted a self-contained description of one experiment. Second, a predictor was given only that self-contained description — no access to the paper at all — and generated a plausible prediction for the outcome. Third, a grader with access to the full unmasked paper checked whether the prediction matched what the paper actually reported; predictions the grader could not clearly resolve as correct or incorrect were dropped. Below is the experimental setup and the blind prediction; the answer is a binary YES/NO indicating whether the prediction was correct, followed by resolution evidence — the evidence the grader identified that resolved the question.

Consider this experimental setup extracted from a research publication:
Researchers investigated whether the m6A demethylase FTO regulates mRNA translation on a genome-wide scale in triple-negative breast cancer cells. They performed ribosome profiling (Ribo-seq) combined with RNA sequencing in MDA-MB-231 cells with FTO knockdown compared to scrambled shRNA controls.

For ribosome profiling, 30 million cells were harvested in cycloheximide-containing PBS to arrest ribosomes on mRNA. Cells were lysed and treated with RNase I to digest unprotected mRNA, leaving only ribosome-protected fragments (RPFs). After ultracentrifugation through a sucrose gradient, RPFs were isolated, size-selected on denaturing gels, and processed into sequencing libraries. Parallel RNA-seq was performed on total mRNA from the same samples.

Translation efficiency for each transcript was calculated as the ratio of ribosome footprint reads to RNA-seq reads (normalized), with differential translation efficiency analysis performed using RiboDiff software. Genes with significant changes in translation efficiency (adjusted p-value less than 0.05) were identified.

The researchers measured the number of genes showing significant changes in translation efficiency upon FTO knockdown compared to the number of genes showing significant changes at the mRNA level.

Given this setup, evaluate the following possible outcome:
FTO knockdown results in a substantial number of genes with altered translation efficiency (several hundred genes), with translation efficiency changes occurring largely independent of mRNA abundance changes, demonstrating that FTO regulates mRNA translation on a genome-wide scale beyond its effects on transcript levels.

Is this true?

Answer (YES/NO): NO